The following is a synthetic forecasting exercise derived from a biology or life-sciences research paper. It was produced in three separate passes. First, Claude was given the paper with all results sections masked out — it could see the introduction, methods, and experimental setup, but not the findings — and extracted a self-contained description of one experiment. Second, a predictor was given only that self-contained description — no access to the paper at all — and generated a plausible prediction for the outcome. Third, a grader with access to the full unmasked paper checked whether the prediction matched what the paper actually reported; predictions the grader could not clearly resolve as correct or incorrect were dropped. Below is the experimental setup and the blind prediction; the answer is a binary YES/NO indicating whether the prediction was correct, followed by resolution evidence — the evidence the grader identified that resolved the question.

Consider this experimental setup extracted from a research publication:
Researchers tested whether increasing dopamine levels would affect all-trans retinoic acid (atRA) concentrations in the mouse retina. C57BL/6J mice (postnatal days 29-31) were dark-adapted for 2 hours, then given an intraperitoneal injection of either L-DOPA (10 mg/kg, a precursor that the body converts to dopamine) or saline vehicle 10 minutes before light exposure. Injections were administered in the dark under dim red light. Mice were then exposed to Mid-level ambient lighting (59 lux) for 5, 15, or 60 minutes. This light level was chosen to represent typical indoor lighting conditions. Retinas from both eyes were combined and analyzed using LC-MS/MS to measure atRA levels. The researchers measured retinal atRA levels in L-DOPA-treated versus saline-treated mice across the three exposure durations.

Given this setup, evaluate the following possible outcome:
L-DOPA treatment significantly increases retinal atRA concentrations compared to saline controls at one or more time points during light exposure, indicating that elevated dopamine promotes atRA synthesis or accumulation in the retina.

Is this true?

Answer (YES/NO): NO